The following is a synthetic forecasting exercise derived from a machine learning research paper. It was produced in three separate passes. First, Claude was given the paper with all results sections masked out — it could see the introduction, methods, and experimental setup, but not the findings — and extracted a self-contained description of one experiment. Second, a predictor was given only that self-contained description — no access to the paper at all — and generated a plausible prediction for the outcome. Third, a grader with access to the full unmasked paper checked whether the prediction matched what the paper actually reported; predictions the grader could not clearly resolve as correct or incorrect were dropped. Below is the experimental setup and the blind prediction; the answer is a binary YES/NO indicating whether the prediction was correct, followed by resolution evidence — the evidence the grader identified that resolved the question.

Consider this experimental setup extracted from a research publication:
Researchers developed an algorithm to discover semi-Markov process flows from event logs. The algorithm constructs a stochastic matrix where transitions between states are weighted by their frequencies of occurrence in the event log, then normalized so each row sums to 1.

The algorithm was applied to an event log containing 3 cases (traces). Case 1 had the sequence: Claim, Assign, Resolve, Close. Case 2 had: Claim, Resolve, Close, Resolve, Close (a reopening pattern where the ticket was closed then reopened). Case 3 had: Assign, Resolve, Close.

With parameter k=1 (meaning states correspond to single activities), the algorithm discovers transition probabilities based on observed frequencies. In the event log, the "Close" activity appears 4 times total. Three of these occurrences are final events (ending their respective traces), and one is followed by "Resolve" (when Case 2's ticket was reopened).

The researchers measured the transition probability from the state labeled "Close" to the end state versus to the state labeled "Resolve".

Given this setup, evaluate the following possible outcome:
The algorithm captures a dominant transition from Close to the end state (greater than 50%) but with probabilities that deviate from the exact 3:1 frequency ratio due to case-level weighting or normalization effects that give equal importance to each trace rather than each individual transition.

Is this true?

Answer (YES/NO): NO